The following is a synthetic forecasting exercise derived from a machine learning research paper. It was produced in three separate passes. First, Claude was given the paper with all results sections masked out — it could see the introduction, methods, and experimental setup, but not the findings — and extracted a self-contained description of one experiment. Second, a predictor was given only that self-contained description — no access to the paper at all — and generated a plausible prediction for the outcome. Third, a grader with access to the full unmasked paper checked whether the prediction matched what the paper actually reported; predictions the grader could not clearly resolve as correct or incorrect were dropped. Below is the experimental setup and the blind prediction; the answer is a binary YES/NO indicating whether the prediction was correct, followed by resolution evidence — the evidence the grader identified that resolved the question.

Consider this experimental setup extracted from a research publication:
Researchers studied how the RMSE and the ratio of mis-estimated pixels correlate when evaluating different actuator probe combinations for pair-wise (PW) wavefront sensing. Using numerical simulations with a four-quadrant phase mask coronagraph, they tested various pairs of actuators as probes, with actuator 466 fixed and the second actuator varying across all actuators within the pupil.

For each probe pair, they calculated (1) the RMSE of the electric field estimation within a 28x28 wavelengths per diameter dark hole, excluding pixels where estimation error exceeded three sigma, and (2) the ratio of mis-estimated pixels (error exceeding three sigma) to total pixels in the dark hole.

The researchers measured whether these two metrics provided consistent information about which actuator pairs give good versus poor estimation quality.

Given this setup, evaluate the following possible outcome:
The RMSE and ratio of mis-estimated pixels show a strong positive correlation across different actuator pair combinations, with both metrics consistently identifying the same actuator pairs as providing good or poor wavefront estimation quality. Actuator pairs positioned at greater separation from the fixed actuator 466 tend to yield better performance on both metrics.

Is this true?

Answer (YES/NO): NO